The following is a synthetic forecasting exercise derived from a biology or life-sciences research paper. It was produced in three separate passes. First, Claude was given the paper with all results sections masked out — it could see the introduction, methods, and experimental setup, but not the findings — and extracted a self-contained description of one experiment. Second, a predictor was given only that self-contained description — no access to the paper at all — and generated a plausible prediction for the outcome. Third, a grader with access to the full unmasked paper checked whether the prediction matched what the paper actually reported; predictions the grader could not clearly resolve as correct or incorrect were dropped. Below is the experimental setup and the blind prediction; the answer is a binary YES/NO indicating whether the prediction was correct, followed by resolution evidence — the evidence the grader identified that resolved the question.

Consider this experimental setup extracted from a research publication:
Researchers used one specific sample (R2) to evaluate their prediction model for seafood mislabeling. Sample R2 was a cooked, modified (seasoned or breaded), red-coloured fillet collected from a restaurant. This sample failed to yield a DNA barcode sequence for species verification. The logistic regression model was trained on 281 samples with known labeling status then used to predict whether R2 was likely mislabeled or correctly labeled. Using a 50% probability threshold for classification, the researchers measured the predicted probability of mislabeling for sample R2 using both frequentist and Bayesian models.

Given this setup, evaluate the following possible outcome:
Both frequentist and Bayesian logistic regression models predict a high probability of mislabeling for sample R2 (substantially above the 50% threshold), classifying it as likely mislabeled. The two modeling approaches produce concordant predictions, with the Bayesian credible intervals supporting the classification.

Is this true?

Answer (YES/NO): NO